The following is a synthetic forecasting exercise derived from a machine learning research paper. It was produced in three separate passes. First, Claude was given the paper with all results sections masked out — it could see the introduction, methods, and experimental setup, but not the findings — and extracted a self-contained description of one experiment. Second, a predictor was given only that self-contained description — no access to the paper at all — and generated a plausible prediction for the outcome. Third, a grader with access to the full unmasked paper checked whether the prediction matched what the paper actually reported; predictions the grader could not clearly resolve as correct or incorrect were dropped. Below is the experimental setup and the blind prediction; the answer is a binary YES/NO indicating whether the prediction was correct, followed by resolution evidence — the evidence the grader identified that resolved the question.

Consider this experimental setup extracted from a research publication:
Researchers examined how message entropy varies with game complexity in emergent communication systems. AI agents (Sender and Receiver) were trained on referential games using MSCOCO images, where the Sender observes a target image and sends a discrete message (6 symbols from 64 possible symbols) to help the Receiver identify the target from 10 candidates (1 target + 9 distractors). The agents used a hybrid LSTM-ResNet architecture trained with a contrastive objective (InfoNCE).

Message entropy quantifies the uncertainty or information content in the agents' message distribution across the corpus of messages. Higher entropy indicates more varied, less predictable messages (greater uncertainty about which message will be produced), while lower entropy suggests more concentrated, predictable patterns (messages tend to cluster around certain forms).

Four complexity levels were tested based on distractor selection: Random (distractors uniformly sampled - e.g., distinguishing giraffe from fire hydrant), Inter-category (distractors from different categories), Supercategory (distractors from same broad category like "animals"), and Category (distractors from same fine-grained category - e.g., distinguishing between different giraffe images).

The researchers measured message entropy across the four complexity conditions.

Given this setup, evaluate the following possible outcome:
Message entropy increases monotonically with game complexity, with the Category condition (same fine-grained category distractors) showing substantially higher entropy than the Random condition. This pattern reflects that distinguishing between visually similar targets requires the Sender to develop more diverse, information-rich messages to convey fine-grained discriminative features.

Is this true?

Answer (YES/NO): NO